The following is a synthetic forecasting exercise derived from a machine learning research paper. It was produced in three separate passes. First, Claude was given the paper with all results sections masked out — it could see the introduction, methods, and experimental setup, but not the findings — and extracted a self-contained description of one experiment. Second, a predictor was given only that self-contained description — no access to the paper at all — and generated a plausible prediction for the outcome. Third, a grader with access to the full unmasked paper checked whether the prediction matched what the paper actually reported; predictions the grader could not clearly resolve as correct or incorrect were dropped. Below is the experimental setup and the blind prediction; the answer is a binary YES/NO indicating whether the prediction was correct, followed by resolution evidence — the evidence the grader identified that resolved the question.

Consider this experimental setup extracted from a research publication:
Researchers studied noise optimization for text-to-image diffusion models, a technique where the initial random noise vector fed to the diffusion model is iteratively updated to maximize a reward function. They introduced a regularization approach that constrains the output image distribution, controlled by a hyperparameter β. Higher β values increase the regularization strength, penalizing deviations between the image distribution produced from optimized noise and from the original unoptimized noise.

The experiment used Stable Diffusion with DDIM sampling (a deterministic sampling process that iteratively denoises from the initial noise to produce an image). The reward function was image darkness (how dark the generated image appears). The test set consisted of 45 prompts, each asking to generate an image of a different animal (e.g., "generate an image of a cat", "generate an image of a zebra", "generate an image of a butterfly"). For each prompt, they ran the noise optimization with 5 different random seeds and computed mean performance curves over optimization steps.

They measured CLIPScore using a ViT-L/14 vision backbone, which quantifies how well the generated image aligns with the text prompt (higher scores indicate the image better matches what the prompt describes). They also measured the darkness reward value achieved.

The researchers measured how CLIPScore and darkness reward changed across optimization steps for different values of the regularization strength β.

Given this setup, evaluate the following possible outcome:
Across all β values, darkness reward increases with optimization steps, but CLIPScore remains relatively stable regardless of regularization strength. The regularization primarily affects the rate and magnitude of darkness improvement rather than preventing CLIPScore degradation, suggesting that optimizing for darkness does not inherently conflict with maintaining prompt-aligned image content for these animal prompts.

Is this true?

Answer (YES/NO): NO